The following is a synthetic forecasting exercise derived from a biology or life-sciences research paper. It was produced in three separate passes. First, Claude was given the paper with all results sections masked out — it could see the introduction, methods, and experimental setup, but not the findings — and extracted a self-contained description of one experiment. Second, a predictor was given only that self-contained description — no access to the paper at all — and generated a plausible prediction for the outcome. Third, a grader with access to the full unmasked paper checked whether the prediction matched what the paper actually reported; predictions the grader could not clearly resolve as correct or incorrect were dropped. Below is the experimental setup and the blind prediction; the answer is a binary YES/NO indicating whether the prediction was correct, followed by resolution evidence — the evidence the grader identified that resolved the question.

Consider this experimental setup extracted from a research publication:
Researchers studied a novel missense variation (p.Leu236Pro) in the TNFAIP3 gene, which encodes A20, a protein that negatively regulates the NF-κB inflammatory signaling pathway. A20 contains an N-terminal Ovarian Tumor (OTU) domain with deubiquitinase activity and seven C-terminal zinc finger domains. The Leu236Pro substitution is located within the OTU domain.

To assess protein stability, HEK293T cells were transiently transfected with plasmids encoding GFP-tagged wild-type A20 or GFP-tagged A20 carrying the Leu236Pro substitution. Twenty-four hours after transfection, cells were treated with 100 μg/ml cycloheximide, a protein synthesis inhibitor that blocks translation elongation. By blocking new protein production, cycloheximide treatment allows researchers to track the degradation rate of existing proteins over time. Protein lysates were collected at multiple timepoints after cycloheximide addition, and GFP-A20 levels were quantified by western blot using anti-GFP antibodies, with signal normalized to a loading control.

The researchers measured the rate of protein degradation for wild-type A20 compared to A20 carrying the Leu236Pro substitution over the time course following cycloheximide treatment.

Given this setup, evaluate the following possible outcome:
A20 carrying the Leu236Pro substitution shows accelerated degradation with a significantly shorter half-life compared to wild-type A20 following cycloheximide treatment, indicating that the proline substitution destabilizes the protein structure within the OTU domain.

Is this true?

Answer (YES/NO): YES